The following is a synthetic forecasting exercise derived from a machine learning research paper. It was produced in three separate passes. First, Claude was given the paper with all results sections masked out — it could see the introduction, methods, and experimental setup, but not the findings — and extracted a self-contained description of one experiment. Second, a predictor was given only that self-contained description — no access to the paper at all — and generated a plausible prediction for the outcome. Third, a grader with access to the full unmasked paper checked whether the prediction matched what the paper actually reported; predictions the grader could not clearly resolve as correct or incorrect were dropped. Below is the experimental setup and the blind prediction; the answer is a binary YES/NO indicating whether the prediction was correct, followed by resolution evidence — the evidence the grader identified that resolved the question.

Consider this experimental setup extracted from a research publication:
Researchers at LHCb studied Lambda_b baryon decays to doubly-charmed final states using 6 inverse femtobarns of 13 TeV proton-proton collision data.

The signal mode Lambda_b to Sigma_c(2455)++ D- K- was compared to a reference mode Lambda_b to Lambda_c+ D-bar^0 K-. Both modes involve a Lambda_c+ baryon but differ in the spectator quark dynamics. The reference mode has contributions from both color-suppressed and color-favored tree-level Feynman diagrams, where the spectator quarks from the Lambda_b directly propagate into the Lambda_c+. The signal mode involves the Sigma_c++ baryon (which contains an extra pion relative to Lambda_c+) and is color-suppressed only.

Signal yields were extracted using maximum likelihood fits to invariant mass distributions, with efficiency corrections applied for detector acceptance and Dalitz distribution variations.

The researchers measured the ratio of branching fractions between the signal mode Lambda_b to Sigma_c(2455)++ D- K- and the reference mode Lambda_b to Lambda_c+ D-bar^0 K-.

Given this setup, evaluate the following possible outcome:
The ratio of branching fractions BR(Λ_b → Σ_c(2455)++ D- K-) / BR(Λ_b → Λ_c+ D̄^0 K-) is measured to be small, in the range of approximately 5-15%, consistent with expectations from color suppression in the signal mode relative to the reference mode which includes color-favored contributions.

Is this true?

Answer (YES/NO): NO